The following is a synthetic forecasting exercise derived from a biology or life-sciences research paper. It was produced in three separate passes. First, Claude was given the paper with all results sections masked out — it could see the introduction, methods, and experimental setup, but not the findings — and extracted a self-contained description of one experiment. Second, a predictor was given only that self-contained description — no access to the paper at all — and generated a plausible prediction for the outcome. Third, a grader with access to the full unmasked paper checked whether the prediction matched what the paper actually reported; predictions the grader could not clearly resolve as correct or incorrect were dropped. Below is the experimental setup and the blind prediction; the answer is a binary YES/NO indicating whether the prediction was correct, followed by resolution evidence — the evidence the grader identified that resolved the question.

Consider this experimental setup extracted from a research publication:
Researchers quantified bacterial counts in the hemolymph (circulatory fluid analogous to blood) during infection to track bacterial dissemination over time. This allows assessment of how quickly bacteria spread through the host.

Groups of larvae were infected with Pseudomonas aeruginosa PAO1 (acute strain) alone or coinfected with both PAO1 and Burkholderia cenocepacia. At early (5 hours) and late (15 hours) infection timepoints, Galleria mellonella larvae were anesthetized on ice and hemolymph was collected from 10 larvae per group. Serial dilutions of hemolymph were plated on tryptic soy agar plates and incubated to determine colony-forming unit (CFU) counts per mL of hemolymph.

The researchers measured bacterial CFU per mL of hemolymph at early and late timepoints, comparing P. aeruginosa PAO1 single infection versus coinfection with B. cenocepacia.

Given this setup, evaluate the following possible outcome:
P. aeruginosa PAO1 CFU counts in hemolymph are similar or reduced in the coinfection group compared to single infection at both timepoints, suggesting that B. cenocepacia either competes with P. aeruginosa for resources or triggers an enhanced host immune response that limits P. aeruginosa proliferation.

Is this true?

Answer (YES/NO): YES